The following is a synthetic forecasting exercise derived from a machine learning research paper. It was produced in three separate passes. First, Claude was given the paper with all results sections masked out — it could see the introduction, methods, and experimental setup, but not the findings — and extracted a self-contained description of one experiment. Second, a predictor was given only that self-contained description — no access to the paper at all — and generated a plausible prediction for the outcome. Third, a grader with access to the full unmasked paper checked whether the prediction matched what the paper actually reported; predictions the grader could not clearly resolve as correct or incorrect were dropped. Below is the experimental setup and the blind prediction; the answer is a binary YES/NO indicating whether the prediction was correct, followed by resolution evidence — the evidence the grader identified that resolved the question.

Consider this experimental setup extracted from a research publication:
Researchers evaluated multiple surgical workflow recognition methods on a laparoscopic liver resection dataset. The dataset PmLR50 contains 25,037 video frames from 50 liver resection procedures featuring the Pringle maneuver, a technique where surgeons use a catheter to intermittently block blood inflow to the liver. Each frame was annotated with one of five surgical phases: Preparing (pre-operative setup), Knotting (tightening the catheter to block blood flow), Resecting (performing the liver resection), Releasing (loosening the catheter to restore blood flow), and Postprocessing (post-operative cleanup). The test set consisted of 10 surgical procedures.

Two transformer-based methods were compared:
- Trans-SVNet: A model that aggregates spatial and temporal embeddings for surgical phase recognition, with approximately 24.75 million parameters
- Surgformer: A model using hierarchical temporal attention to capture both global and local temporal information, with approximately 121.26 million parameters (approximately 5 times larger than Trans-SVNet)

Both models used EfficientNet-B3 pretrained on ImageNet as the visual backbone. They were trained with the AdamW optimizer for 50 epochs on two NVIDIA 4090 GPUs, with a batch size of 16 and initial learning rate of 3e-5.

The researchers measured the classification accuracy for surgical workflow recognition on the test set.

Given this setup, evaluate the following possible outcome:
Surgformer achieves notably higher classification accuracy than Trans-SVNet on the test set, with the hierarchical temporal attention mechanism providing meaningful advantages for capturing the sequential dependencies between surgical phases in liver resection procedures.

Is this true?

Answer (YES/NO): NO